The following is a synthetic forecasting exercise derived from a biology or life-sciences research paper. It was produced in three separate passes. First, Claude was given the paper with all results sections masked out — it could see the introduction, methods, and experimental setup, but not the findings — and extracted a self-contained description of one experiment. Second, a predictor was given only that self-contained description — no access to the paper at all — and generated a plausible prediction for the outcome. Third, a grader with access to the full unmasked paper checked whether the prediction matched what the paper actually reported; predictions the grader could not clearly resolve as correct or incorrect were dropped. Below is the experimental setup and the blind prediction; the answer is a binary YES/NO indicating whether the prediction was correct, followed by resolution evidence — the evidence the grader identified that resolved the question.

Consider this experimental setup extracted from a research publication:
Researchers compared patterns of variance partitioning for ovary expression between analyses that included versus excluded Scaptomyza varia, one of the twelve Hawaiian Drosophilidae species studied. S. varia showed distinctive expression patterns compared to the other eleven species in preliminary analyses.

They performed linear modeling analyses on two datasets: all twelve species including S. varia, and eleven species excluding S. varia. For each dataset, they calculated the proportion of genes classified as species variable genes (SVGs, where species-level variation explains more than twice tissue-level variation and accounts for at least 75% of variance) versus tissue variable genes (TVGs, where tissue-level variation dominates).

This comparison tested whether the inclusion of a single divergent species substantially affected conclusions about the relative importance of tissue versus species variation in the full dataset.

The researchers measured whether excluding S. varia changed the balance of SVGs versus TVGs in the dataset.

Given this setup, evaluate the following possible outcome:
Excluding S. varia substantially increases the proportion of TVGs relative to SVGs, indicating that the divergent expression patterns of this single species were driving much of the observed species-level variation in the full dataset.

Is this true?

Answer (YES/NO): NO